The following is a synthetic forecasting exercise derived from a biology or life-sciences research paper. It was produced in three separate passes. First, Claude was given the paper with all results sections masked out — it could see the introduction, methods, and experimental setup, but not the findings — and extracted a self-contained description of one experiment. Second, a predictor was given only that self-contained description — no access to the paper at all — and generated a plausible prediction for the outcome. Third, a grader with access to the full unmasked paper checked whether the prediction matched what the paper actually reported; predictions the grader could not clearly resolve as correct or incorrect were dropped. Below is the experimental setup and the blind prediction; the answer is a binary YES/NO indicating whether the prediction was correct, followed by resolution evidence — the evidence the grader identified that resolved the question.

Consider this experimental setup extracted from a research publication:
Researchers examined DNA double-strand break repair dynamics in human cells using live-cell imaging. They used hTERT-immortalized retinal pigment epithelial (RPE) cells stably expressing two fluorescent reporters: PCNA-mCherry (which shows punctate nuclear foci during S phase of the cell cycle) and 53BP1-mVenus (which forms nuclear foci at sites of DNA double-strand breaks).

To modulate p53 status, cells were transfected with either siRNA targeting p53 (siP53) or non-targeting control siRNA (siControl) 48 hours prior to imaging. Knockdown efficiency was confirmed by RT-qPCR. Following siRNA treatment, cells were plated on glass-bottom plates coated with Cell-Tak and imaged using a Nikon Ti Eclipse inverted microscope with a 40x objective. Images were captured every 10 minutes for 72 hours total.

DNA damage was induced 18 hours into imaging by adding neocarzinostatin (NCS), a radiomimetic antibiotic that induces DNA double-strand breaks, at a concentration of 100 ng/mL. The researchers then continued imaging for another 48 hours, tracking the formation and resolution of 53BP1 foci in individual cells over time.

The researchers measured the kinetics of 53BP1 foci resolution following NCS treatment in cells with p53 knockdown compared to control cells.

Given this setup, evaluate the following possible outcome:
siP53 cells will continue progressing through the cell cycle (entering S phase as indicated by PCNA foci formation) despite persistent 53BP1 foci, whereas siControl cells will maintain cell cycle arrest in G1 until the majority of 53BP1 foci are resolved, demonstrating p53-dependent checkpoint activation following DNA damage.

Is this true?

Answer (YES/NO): NO